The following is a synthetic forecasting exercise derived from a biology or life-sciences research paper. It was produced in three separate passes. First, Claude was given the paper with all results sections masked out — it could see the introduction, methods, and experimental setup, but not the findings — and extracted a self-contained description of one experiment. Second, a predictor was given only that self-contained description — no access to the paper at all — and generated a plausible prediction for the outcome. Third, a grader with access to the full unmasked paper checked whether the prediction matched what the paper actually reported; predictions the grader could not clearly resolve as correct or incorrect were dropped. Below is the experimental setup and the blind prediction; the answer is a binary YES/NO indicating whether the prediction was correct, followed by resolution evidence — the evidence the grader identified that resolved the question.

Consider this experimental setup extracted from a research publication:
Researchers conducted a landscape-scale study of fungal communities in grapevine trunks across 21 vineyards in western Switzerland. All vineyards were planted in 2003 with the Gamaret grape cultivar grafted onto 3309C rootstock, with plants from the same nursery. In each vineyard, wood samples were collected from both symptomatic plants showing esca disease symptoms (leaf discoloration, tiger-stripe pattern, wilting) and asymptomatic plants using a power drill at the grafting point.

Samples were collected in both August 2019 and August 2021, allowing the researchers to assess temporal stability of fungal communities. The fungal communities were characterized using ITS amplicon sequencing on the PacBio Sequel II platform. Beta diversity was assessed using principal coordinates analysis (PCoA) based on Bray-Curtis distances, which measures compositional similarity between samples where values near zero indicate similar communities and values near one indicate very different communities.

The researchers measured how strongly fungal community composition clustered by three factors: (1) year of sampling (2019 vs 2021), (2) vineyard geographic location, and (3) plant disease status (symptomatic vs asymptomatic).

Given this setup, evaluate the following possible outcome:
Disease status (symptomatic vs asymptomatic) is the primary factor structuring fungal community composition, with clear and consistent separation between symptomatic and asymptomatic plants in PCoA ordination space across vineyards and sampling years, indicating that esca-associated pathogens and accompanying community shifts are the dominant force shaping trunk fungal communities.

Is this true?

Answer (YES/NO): NO